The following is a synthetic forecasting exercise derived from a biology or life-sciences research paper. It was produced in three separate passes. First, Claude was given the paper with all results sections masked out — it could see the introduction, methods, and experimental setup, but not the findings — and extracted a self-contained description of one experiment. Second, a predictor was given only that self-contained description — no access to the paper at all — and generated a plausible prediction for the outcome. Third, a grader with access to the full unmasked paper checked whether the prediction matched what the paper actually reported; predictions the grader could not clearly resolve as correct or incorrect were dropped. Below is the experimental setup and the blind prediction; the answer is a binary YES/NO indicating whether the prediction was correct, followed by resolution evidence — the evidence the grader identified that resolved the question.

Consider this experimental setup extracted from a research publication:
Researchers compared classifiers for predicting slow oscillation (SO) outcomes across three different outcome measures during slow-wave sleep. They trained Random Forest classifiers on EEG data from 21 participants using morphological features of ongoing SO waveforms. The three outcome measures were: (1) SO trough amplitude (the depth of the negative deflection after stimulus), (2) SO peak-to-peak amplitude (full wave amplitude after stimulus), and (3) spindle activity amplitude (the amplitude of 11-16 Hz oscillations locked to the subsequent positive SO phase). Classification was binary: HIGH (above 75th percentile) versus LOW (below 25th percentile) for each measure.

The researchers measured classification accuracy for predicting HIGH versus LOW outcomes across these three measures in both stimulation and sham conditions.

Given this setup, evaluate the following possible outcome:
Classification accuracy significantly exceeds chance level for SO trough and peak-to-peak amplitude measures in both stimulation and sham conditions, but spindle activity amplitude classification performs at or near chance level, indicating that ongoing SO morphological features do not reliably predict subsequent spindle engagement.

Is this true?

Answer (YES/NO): NO